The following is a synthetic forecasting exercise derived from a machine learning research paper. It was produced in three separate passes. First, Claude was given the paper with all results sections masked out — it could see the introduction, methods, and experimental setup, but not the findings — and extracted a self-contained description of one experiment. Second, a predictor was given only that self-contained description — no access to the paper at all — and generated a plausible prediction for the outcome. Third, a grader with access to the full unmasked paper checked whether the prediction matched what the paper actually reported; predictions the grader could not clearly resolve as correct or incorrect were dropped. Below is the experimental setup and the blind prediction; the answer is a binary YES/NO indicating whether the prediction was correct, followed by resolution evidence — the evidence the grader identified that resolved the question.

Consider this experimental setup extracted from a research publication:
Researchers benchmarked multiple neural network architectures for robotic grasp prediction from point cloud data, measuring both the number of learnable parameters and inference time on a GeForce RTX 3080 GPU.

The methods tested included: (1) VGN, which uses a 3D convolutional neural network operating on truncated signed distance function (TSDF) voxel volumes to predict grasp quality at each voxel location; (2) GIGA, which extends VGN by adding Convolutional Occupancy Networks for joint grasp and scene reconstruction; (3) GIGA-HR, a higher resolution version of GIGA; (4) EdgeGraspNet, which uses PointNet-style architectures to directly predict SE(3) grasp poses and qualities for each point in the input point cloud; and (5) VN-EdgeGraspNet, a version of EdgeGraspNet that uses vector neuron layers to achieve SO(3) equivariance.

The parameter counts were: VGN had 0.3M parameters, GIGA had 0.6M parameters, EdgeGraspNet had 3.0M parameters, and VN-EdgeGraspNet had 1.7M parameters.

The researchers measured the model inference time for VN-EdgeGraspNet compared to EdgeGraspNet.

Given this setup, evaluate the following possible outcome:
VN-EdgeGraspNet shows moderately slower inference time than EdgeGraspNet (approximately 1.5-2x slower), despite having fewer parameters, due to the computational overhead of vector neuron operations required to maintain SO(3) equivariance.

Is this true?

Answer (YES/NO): NO